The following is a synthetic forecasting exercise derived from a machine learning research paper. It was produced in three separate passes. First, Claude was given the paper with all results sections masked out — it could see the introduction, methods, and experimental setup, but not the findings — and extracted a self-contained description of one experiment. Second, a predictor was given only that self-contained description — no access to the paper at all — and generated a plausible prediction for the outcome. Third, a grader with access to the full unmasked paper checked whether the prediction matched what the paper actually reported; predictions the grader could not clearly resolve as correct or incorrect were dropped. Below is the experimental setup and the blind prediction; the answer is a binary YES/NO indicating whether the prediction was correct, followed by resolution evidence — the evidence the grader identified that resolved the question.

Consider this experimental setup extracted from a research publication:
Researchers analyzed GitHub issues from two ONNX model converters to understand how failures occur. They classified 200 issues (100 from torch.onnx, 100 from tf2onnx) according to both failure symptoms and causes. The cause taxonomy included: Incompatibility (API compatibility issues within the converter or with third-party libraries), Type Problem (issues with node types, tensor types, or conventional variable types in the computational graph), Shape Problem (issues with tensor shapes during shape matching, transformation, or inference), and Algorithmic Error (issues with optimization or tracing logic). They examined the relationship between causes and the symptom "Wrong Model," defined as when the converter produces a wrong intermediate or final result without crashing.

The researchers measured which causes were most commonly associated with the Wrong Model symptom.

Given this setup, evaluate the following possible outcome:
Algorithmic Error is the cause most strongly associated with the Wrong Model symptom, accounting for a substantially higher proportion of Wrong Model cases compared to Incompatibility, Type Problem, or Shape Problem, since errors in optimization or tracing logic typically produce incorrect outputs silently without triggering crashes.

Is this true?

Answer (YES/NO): NO